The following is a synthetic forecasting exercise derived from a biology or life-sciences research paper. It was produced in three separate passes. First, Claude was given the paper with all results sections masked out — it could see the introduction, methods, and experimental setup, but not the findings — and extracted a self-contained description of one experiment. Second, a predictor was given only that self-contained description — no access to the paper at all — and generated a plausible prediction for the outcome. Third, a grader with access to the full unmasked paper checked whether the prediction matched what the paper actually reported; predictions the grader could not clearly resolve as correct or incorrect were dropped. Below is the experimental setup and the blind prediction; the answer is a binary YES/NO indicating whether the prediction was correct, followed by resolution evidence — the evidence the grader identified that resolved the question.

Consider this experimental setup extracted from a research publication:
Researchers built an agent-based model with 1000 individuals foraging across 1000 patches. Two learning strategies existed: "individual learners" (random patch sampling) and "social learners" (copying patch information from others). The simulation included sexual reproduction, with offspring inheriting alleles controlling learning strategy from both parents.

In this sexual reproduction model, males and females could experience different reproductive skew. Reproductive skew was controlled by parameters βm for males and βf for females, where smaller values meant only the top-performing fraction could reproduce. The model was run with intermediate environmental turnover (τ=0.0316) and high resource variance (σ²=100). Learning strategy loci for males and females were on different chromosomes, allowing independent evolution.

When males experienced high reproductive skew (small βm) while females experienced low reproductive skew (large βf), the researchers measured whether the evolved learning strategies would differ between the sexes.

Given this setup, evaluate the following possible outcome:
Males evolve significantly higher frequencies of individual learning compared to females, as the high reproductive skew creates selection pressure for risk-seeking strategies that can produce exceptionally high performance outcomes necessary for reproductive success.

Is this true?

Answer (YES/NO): YES